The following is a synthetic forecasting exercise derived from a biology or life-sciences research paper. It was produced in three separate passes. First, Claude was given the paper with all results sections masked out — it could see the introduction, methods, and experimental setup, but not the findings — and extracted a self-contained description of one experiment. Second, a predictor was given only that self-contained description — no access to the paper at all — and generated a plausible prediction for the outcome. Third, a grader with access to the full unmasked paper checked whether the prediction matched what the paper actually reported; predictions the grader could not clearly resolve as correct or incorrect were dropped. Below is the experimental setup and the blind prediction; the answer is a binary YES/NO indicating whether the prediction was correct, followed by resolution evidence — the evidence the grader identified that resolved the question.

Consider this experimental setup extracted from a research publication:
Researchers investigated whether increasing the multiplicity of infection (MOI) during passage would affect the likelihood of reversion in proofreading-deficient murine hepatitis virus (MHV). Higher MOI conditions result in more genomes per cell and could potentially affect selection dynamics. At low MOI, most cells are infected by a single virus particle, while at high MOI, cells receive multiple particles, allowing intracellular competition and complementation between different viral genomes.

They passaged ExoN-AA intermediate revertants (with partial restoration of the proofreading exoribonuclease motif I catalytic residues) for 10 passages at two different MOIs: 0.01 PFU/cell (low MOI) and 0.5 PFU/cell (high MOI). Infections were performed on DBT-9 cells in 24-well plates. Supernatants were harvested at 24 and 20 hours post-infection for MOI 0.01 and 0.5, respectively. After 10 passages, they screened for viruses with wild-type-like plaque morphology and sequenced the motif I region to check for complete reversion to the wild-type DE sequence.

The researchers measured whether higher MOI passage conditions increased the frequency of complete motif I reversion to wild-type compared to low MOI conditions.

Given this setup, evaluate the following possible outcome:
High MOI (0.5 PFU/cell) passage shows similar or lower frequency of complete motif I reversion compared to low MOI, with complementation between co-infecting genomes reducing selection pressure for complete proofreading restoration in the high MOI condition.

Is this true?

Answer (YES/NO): NO